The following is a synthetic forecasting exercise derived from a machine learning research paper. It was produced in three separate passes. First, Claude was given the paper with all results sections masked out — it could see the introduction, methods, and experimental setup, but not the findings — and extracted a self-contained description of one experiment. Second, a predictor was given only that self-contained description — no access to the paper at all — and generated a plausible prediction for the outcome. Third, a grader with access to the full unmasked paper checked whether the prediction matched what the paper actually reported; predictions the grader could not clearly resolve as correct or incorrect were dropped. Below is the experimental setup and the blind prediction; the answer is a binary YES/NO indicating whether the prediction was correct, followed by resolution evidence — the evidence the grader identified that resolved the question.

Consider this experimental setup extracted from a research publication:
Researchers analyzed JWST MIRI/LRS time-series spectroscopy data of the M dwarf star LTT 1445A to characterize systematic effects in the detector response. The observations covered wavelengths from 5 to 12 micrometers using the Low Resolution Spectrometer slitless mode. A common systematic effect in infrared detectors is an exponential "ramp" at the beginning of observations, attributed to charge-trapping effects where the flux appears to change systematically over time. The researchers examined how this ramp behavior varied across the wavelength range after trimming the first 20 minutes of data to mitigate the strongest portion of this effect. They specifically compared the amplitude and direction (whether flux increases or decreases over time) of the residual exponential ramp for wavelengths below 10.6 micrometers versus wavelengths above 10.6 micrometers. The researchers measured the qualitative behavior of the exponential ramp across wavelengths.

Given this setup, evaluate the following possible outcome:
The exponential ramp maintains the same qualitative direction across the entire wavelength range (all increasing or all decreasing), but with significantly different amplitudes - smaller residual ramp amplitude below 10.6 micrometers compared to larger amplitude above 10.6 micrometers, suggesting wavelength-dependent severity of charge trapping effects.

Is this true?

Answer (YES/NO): NO